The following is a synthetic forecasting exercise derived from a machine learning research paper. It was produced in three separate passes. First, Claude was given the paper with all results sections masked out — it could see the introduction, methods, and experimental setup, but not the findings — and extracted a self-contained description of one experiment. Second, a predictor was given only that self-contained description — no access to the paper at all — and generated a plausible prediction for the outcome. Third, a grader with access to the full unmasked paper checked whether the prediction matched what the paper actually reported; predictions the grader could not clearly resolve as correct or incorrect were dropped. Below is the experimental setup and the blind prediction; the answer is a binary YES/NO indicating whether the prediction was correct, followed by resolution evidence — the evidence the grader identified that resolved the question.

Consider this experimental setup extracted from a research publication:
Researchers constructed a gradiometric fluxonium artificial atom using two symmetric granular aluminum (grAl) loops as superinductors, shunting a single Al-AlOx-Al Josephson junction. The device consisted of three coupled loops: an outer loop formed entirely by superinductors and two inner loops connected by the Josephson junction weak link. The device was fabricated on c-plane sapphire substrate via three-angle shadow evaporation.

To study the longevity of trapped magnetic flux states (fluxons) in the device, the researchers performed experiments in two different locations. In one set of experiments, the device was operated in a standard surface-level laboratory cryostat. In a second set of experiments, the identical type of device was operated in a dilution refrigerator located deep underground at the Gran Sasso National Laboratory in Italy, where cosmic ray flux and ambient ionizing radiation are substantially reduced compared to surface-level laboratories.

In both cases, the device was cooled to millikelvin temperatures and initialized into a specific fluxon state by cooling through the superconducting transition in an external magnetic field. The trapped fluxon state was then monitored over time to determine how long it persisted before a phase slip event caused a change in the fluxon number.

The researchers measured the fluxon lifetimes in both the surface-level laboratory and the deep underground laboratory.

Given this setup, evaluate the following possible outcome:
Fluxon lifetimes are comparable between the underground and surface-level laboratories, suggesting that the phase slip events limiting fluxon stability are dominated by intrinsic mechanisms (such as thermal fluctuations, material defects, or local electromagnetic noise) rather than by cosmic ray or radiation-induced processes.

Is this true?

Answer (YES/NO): NO